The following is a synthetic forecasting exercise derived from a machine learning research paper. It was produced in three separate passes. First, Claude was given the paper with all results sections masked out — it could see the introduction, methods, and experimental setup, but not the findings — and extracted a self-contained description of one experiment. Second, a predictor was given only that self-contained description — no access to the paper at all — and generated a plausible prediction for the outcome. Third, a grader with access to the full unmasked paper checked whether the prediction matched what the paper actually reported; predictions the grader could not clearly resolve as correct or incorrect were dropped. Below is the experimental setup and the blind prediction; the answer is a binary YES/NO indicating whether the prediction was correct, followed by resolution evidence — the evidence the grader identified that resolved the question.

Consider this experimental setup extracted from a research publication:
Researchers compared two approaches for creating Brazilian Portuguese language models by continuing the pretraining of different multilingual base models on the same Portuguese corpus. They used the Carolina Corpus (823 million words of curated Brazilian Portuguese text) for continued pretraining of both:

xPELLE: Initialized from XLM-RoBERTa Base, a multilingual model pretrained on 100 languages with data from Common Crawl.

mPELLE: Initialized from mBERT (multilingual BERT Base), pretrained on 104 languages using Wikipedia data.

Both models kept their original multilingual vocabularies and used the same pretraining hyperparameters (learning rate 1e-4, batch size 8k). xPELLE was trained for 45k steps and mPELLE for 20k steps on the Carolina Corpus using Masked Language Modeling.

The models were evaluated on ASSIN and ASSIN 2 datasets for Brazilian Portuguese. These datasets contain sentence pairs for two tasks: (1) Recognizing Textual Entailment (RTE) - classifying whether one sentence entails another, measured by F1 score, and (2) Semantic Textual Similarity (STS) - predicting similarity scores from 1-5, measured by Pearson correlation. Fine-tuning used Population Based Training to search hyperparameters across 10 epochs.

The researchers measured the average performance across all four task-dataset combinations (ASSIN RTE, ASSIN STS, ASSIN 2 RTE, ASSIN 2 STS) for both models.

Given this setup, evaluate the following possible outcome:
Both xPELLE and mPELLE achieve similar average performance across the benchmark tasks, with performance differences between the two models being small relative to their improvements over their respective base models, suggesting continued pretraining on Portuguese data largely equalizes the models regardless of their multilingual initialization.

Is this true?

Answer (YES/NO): NO